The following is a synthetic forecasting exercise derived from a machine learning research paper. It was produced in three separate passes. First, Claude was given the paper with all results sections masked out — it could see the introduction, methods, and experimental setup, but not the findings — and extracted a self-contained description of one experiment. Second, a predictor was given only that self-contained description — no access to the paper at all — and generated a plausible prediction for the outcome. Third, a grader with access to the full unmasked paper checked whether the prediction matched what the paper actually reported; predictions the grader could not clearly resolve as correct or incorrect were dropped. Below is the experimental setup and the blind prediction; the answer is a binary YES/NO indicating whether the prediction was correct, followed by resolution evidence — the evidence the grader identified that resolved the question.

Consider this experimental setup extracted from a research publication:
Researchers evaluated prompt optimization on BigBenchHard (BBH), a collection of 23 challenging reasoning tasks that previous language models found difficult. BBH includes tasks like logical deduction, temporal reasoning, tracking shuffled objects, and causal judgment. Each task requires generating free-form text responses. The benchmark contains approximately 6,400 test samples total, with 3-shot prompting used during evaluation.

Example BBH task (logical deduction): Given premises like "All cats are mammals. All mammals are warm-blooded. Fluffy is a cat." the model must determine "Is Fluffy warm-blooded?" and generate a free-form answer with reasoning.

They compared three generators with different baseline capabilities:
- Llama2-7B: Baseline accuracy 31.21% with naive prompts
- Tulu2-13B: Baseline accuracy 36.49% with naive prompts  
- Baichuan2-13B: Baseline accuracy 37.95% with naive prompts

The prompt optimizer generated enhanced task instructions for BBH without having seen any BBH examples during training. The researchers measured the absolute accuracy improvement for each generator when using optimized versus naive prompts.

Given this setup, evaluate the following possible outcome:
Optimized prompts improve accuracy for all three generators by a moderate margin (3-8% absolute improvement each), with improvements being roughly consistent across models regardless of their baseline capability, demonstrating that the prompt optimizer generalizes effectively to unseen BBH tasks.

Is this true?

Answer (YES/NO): NO